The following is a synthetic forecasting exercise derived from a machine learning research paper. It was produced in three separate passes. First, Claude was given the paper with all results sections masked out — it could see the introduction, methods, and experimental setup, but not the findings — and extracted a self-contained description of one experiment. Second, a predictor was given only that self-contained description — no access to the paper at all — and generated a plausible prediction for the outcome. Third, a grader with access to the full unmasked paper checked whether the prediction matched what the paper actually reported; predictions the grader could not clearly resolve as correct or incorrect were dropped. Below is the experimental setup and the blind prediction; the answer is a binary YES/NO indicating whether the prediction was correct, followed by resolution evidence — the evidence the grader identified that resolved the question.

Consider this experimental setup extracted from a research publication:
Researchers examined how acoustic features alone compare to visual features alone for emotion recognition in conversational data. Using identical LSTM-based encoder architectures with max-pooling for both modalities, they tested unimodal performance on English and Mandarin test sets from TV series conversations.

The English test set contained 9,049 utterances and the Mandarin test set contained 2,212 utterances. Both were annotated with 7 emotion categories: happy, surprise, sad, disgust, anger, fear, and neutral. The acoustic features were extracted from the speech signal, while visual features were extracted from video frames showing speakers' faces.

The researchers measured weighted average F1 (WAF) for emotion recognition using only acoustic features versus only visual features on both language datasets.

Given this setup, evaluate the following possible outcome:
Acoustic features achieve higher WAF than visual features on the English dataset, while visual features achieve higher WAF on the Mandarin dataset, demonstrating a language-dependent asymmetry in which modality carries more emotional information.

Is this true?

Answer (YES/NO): NO